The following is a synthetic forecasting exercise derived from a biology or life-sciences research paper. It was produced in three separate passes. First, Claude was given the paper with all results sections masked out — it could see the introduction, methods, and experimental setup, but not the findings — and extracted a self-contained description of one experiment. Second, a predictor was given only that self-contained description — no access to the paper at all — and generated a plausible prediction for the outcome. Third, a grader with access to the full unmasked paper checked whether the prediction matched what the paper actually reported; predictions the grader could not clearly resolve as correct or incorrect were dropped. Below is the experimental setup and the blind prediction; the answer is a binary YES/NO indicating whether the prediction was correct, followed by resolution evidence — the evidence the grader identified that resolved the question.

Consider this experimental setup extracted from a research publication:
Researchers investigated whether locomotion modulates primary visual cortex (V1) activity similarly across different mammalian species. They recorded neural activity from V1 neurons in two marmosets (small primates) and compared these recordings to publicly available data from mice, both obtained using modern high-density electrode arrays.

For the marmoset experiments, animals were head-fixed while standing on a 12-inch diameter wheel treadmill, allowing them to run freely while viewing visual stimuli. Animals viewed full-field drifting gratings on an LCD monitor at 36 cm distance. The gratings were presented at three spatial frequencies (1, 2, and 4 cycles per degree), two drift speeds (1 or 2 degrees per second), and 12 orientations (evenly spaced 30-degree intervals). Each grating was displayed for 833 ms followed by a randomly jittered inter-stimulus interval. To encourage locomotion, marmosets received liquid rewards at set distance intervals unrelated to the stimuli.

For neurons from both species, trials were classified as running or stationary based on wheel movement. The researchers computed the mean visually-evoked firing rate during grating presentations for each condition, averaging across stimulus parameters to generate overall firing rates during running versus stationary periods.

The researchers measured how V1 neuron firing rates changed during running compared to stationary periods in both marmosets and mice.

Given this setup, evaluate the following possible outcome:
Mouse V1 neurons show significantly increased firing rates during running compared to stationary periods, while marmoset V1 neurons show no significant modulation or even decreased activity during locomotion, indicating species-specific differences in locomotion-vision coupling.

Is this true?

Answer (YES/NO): YES